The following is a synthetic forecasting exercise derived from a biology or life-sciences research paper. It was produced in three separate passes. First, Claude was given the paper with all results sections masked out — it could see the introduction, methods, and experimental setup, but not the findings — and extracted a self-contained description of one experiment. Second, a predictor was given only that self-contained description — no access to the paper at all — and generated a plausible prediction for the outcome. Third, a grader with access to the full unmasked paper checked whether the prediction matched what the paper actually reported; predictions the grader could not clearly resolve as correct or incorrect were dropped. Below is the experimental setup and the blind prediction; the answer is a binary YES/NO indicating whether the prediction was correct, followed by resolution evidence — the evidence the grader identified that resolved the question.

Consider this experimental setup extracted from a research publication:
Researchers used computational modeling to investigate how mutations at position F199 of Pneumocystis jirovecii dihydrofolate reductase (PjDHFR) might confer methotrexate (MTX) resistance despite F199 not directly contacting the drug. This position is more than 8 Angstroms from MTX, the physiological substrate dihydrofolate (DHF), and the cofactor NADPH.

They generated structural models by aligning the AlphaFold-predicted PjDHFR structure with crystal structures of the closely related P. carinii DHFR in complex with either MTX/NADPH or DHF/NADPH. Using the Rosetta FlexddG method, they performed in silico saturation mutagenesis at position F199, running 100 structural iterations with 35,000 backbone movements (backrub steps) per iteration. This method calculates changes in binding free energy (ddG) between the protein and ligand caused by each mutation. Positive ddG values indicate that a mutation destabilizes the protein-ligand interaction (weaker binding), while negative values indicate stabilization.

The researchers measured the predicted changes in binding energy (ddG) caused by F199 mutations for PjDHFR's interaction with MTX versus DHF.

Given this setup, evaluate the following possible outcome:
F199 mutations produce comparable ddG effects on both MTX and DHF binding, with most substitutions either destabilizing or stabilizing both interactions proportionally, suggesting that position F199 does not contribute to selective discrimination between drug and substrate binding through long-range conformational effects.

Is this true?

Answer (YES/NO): NO